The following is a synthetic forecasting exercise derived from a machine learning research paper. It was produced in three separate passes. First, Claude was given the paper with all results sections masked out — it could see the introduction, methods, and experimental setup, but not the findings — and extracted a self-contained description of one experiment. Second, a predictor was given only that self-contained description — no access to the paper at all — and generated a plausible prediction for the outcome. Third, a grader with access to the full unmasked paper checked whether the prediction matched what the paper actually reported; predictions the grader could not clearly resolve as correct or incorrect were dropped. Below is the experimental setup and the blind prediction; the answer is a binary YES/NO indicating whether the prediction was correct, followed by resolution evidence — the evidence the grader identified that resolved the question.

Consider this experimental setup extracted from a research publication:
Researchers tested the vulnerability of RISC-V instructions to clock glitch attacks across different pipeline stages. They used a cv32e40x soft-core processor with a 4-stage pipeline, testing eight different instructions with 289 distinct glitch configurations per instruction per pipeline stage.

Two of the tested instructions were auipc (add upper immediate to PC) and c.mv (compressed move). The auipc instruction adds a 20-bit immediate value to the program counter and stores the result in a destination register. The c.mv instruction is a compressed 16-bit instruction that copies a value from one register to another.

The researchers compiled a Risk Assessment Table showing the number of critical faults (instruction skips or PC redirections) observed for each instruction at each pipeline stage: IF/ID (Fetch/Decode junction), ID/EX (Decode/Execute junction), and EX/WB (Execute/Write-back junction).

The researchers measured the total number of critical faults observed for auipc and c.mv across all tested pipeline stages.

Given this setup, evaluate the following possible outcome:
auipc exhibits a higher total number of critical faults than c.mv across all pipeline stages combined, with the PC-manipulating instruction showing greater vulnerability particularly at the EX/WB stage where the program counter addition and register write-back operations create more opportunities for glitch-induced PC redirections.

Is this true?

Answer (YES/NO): YES